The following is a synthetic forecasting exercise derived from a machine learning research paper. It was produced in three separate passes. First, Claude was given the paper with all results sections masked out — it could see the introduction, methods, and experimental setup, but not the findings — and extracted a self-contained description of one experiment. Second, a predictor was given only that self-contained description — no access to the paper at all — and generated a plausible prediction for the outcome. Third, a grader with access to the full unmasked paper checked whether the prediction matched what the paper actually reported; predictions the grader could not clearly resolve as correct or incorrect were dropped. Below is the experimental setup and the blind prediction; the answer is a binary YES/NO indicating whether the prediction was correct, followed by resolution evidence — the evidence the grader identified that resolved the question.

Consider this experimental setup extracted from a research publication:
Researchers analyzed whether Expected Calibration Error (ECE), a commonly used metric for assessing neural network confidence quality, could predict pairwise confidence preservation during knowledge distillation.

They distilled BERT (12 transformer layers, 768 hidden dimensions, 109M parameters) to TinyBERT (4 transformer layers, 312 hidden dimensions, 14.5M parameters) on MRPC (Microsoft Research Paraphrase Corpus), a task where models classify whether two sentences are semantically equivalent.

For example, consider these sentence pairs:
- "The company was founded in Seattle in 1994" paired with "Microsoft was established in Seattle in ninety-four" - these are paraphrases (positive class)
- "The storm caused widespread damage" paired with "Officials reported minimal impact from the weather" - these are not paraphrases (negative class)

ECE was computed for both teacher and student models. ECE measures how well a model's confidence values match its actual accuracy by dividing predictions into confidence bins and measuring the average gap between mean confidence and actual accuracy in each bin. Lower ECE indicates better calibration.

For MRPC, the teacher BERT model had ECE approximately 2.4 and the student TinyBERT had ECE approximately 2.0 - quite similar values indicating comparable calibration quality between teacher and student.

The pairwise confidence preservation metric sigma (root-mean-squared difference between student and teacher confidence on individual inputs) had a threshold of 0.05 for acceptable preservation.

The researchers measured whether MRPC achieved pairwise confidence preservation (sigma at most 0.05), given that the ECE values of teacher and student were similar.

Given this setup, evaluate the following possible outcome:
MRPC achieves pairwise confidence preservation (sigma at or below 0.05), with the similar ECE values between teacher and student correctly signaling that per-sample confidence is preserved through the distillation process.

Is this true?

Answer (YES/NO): NO